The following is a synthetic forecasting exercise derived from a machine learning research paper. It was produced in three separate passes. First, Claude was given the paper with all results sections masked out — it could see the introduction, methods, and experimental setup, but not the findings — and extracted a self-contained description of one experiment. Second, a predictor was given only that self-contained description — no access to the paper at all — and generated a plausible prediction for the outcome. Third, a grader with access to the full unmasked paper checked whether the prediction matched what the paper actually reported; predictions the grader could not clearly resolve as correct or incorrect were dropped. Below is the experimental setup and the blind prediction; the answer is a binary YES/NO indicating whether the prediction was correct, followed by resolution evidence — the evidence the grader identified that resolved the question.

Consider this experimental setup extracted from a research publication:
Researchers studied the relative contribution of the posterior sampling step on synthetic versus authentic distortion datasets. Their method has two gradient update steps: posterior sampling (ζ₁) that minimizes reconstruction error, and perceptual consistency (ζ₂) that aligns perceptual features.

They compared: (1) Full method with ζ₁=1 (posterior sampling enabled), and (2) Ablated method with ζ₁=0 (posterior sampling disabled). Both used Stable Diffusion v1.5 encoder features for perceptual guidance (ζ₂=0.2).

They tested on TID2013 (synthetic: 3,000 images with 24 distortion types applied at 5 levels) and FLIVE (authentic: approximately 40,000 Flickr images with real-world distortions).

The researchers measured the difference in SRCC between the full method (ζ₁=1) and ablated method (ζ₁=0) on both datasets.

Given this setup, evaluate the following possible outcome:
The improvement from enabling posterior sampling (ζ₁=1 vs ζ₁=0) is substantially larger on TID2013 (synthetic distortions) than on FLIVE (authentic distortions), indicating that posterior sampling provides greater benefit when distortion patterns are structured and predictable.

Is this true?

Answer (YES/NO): NO